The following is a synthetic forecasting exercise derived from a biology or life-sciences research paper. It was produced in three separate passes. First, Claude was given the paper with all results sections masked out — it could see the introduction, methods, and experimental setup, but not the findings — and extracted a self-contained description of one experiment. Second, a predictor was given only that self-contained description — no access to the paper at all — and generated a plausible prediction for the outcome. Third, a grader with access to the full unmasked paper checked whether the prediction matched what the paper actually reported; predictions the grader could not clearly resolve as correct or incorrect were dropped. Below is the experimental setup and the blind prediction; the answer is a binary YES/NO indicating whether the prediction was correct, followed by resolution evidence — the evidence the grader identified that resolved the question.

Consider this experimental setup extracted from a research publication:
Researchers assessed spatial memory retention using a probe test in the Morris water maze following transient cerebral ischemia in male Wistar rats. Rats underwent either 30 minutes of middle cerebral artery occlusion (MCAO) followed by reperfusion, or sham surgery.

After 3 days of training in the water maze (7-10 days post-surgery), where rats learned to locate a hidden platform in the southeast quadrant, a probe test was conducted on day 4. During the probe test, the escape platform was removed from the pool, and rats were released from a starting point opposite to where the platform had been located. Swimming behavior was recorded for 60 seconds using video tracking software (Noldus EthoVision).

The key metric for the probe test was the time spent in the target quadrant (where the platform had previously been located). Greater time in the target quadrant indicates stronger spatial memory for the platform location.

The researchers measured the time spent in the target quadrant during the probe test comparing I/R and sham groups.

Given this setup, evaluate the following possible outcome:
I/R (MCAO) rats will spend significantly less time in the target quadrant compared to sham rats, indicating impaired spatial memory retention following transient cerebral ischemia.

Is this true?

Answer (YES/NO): YES